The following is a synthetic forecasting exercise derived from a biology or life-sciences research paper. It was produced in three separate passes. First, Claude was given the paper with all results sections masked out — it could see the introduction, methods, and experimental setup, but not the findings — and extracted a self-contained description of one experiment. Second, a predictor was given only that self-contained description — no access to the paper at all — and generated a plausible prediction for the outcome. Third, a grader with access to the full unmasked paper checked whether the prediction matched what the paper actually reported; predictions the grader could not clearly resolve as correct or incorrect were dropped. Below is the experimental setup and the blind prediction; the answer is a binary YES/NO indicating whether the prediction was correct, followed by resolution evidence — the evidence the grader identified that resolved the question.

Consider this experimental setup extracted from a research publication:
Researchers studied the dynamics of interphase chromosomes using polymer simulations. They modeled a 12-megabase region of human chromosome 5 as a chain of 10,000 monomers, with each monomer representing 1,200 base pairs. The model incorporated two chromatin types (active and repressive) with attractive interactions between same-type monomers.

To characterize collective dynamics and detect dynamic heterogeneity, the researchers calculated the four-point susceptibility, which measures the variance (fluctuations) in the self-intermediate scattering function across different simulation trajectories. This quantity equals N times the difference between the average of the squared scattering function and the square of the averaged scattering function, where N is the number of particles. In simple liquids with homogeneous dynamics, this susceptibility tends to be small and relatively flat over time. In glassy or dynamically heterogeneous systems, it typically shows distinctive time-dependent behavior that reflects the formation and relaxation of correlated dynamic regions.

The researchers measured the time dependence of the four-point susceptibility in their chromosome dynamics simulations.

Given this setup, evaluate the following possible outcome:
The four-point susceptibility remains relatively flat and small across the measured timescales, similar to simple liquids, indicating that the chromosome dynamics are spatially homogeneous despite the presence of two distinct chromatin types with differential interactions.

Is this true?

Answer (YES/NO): NO